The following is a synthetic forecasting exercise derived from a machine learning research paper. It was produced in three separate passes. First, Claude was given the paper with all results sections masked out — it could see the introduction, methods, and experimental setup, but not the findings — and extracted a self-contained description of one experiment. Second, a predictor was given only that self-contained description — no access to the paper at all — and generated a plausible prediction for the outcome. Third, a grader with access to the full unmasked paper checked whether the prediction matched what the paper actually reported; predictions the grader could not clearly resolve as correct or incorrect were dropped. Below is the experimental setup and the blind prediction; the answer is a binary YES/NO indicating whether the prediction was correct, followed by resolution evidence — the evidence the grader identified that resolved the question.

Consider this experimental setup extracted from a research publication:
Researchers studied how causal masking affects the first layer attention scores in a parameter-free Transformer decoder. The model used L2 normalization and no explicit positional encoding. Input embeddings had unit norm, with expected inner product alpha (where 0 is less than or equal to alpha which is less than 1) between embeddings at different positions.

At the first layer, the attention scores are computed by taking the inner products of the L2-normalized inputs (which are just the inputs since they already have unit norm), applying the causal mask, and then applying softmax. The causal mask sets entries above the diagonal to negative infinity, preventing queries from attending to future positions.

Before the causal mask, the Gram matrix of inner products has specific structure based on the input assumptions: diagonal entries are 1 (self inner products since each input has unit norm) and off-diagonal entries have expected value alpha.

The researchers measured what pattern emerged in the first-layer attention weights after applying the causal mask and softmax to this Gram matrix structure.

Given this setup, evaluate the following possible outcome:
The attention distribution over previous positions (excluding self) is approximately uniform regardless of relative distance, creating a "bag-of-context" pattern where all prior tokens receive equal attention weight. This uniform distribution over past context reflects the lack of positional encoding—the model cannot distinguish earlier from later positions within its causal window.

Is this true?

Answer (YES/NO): NO